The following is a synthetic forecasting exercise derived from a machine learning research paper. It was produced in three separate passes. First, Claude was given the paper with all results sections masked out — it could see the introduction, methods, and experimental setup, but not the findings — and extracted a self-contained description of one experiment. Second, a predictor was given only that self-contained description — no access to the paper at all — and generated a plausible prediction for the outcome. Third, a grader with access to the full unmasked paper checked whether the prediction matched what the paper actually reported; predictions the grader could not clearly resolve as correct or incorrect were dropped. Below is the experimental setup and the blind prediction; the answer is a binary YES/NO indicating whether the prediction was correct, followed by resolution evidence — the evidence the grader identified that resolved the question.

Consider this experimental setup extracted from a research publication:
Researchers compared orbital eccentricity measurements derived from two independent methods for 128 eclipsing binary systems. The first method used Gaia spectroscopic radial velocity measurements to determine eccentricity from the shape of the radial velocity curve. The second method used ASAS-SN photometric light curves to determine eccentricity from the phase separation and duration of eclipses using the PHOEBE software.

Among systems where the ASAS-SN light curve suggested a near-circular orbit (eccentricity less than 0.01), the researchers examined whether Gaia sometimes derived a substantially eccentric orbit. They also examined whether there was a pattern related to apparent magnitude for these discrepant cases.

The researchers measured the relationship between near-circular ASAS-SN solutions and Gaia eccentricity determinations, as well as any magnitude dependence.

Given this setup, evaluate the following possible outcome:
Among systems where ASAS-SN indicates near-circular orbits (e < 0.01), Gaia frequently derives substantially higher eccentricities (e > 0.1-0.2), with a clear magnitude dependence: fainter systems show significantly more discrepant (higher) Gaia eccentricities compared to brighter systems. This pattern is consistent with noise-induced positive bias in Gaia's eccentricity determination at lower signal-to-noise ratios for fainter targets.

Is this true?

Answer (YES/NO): NO